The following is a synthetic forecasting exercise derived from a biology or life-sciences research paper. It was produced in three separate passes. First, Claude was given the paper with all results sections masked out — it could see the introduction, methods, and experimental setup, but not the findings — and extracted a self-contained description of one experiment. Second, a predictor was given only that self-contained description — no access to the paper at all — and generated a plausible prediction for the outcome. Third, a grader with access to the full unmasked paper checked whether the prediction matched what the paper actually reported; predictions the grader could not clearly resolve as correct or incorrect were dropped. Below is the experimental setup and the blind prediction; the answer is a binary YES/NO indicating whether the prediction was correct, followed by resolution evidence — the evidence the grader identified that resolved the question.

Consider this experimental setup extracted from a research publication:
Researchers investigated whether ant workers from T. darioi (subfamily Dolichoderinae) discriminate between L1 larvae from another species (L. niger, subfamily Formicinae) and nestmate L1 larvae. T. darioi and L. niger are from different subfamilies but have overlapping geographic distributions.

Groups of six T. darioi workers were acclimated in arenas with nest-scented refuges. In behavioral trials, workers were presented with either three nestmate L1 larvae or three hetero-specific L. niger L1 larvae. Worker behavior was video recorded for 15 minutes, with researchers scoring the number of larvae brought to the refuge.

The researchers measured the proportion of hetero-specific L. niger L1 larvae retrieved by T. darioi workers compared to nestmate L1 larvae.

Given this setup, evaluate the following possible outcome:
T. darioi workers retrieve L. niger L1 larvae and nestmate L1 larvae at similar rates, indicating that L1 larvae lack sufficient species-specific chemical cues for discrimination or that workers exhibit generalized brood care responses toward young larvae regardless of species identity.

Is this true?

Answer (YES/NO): NO